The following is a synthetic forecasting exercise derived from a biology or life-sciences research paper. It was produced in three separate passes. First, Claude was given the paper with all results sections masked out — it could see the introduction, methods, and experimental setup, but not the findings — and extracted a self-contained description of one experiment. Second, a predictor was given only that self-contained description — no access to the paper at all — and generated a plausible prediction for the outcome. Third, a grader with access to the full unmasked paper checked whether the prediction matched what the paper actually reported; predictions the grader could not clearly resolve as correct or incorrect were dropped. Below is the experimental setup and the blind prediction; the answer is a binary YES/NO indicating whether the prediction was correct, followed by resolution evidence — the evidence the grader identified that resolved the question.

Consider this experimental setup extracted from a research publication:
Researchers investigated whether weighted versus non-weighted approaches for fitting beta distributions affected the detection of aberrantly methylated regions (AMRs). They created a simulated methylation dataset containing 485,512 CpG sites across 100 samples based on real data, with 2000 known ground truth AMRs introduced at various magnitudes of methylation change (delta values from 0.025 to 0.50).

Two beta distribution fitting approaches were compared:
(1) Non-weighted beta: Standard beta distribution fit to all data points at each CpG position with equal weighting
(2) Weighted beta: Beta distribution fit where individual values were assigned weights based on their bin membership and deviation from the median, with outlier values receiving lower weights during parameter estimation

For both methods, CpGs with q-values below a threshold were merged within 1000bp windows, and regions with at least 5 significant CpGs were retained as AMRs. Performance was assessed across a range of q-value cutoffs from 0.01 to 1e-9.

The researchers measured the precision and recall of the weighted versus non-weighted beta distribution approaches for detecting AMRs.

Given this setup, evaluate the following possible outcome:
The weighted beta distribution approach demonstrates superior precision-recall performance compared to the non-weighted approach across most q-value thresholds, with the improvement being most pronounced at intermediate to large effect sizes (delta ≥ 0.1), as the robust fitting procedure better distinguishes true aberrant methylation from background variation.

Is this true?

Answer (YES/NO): NO